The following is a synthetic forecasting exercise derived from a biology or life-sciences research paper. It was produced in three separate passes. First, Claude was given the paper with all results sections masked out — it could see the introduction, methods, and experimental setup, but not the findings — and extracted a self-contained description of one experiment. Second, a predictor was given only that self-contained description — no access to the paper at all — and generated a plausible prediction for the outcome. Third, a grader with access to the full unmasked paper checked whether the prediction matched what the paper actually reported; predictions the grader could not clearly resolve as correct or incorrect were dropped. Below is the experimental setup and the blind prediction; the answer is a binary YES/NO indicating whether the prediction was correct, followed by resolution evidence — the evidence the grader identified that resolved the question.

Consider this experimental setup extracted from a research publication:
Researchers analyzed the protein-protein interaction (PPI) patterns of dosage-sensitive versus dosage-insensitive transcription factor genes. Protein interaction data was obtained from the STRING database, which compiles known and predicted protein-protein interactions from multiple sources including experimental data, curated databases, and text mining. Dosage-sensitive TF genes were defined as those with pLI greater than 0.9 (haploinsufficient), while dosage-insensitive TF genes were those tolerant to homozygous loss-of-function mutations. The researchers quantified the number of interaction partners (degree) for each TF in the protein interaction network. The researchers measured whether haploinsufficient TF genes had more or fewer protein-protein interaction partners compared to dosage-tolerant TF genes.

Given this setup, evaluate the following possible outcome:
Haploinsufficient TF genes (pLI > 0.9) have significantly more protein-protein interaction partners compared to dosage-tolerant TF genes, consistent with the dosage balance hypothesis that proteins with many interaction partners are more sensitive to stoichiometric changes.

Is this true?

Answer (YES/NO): YES